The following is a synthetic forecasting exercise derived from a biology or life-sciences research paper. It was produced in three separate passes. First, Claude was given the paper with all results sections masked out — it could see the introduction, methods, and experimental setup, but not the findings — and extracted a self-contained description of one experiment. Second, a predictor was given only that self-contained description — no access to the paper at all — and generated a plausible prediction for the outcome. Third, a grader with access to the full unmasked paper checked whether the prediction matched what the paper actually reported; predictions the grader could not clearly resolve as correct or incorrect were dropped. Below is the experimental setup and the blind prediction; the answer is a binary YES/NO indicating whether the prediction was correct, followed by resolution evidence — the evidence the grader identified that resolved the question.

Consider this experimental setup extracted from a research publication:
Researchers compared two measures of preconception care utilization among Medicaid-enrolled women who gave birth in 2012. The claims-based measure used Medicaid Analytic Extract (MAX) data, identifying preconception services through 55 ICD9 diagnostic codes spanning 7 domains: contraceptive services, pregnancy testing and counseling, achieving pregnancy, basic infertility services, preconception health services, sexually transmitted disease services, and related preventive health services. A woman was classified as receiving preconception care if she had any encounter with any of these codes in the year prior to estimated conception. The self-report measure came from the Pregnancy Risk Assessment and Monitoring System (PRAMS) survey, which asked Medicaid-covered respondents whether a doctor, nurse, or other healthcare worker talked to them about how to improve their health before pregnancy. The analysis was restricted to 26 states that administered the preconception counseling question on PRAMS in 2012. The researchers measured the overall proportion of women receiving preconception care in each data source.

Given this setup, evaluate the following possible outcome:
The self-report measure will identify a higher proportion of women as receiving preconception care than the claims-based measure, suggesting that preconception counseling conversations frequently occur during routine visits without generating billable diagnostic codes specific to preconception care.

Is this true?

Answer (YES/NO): NO